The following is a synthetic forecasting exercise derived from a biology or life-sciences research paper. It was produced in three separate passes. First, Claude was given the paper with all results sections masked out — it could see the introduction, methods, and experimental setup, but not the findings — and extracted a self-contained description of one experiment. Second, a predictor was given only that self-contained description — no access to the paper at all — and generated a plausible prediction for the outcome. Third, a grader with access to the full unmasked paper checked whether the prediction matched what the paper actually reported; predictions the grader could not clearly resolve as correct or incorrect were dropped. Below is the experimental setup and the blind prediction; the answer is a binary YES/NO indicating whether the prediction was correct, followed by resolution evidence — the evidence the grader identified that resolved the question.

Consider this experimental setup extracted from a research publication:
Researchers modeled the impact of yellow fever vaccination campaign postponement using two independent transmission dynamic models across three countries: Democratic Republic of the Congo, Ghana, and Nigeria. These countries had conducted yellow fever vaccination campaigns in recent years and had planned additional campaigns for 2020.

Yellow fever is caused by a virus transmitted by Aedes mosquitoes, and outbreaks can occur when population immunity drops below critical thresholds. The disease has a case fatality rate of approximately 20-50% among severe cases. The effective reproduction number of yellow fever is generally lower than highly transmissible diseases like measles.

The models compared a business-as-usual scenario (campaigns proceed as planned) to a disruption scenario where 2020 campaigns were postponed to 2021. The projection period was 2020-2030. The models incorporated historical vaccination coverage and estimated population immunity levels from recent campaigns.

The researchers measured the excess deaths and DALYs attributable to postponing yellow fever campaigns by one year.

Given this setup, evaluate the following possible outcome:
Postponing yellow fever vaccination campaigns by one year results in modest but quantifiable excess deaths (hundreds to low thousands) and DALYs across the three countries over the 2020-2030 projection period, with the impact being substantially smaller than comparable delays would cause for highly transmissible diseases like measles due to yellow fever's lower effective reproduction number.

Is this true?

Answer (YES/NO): NO